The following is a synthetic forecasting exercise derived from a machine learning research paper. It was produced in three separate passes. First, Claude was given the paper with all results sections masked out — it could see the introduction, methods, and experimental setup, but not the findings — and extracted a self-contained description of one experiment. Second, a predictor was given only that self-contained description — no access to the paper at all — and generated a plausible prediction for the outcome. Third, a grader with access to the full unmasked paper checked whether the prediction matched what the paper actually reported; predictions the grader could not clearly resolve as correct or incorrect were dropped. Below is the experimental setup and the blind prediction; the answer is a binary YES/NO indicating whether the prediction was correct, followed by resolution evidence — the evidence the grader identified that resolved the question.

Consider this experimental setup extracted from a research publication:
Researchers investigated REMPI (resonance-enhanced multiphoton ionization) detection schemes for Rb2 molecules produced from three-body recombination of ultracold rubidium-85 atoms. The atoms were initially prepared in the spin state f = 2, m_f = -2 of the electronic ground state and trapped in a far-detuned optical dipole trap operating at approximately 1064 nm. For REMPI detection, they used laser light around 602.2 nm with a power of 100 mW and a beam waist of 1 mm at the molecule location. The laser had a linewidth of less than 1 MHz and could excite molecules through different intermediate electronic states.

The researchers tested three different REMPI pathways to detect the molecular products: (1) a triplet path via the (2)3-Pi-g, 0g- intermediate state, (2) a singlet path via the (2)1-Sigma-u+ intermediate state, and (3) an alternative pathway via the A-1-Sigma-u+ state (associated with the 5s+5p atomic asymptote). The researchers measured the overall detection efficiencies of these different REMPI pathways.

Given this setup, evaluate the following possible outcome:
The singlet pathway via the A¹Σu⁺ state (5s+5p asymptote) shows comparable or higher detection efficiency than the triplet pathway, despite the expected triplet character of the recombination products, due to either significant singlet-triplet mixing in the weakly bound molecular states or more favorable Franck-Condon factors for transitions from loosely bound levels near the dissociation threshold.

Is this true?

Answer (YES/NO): NO